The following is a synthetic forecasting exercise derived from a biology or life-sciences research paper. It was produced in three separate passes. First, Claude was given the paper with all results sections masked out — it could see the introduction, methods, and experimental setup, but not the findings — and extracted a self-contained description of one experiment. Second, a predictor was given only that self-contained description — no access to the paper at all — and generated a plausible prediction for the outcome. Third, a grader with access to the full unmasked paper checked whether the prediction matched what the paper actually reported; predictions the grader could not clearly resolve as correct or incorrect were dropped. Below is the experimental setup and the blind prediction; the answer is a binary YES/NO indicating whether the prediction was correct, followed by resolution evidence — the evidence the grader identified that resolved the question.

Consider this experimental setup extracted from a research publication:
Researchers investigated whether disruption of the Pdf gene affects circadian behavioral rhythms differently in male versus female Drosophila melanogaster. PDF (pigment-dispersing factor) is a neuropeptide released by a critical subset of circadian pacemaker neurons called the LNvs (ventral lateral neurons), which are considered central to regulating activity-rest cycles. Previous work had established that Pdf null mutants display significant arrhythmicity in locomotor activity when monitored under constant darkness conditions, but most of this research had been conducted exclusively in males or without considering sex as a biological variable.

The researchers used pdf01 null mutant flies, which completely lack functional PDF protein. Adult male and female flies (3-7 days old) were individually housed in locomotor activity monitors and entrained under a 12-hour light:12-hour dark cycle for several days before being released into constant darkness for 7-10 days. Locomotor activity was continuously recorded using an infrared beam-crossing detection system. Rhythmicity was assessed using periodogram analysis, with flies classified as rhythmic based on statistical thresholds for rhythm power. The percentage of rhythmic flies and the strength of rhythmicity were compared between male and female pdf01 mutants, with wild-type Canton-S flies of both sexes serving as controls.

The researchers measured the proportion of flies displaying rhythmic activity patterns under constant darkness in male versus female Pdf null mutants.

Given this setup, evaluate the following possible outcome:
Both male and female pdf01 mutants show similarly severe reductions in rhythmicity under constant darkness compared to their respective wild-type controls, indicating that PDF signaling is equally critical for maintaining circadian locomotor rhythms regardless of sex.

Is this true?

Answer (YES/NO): NO